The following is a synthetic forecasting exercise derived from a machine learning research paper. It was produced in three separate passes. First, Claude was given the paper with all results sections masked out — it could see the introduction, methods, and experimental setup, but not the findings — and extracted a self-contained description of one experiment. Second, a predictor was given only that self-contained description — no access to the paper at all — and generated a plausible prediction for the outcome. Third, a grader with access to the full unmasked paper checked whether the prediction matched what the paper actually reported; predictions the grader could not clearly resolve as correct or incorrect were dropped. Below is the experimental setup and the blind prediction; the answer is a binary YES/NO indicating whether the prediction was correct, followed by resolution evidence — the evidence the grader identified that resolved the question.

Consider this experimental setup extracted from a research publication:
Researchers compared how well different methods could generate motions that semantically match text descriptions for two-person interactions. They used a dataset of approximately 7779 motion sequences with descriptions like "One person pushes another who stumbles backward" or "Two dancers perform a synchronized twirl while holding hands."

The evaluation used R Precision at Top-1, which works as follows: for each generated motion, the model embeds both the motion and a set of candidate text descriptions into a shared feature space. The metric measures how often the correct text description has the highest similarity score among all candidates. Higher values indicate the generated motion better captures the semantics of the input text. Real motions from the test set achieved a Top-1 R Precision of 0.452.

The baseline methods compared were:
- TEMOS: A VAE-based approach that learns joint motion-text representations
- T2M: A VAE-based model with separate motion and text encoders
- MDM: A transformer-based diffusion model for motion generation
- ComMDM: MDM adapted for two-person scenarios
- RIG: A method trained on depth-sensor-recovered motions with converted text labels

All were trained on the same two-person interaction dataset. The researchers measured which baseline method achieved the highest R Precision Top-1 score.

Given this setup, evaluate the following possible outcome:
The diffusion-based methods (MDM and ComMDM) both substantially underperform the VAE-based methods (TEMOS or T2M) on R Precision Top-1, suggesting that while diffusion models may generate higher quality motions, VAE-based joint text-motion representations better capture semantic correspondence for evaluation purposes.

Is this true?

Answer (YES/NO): NO